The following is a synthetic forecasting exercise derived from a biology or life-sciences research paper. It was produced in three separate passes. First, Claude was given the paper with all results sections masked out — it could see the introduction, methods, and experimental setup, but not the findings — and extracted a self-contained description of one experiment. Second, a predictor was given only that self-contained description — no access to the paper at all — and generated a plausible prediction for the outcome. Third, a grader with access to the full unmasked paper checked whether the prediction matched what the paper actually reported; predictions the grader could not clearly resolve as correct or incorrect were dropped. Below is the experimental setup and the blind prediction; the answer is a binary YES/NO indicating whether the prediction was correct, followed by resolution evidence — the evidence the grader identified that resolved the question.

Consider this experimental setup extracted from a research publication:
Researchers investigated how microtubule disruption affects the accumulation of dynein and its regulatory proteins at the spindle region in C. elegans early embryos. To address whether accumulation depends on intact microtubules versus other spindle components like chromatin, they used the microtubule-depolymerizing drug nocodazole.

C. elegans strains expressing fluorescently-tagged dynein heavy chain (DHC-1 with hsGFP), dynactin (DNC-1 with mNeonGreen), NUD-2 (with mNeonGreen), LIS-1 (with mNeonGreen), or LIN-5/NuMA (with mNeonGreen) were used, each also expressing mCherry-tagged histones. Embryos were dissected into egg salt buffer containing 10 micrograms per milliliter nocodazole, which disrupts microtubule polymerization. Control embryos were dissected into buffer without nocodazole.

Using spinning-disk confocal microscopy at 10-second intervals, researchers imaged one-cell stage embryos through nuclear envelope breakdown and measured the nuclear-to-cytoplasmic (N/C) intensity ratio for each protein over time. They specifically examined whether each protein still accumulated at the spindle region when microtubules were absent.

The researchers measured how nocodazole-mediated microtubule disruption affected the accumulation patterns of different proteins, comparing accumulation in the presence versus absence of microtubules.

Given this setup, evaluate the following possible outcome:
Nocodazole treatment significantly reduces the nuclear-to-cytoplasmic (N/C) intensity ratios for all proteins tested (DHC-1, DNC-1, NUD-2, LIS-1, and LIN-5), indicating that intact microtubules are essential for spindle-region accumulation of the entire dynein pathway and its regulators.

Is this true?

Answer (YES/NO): NO